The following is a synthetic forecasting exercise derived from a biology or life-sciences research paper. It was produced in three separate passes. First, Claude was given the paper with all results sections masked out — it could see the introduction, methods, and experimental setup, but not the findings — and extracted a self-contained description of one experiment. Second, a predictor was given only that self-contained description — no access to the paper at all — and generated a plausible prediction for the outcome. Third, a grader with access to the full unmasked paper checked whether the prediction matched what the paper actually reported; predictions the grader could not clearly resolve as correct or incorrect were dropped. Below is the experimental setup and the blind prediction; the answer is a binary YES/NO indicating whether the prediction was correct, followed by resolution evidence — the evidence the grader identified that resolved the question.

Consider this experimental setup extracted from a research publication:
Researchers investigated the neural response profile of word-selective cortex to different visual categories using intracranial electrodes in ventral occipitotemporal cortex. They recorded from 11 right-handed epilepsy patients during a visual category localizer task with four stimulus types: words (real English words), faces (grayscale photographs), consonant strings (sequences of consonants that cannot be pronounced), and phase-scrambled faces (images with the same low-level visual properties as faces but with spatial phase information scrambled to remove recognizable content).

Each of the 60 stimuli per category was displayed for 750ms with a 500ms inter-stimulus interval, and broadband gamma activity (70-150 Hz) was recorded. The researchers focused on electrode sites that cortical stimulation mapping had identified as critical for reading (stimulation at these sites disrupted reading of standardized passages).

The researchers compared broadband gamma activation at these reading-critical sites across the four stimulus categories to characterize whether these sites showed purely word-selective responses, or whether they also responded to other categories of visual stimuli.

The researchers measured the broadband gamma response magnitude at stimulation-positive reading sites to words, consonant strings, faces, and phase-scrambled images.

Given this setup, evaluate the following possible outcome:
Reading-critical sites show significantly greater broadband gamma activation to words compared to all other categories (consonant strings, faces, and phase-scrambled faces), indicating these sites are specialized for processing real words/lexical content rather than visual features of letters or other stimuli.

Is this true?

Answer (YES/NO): NO